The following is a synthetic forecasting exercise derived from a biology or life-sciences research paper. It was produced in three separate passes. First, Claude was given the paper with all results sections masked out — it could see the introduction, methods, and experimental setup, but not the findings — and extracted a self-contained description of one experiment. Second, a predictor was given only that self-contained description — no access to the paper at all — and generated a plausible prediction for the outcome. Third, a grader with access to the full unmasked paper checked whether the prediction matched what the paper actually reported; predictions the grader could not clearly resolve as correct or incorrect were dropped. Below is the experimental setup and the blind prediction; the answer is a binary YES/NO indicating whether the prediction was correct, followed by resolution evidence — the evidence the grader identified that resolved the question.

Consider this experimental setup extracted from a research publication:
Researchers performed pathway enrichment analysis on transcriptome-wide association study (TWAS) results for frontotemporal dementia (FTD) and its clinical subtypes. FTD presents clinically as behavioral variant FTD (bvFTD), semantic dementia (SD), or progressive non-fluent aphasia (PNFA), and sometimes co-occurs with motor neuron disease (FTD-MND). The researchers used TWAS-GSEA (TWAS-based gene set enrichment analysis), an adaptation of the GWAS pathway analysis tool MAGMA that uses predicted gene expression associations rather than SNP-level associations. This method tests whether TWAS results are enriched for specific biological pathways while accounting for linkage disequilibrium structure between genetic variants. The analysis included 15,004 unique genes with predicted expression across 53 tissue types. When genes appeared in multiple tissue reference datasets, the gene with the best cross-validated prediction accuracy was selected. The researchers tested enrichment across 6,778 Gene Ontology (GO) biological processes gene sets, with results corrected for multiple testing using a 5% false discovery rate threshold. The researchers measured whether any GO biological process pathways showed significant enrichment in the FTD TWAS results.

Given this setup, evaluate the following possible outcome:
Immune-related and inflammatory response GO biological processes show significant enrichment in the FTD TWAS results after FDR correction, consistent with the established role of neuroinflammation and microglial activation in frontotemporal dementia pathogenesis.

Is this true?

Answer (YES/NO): NO